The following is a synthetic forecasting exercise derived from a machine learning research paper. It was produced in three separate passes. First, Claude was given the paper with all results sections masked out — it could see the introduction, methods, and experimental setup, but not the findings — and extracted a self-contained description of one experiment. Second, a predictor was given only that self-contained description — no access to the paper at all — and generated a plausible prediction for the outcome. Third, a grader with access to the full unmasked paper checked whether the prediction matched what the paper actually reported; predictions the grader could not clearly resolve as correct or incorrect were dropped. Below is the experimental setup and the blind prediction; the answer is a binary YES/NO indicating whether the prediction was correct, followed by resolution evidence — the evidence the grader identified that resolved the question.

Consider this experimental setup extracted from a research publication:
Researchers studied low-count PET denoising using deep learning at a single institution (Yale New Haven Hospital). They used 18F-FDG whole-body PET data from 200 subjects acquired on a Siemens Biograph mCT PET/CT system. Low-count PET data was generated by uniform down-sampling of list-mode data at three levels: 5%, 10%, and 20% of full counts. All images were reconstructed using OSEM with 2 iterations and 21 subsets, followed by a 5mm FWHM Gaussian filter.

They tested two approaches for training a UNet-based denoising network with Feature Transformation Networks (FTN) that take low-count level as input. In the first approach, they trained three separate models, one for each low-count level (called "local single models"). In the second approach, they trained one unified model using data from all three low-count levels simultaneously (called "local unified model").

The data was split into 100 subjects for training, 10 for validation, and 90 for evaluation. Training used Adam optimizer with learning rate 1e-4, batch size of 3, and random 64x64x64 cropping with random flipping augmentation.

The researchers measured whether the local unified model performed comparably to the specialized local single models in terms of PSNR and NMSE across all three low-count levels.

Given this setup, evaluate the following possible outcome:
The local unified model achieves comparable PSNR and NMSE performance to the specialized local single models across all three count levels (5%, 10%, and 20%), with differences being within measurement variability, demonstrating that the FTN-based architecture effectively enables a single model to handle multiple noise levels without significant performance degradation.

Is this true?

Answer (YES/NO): YES